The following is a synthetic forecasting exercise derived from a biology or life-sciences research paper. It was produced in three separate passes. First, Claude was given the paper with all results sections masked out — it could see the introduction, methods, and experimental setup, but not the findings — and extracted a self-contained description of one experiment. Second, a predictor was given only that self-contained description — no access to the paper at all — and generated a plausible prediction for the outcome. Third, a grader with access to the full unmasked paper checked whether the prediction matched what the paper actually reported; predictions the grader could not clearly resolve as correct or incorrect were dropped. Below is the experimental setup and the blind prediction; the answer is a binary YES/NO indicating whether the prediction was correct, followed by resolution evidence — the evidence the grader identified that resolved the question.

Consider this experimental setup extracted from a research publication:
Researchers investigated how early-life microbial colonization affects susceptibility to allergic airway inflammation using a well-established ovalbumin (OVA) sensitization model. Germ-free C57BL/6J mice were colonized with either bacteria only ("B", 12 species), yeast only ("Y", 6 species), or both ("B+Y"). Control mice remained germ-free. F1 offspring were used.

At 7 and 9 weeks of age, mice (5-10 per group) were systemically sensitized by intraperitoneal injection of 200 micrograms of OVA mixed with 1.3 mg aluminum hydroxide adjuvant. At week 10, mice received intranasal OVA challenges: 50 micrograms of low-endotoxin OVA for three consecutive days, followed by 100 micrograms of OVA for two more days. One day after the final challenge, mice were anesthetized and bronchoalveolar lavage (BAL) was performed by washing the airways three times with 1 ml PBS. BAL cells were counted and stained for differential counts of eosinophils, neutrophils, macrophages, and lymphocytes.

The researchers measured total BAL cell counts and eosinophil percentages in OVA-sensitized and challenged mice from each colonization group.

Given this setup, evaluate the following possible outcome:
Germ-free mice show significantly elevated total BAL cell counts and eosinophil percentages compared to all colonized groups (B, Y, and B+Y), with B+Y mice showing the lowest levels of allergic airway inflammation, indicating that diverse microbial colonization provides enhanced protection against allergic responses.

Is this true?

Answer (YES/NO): NO